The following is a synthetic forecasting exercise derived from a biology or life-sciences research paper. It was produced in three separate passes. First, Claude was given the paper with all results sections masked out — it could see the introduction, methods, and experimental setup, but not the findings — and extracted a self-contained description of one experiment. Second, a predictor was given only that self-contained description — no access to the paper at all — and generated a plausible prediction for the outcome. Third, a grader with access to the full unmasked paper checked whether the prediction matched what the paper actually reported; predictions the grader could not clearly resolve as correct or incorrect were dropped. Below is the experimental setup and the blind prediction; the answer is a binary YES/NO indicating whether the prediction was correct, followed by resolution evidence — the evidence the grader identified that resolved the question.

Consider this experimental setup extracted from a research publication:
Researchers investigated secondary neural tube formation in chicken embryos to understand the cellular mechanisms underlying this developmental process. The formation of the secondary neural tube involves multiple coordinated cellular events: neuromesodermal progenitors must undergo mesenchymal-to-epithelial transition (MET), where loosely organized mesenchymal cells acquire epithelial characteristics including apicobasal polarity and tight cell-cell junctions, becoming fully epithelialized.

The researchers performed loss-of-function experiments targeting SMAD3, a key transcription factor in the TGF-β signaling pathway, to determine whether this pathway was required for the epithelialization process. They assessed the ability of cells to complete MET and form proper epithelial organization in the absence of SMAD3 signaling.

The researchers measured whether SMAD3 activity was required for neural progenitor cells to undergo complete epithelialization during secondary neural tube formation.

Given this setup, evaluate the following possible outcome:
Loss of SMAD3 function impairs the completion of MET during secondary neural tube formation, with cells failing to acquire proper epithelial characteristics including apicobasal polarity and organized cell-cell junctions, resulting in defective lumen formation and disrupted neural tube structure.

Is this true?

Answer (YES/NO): NO